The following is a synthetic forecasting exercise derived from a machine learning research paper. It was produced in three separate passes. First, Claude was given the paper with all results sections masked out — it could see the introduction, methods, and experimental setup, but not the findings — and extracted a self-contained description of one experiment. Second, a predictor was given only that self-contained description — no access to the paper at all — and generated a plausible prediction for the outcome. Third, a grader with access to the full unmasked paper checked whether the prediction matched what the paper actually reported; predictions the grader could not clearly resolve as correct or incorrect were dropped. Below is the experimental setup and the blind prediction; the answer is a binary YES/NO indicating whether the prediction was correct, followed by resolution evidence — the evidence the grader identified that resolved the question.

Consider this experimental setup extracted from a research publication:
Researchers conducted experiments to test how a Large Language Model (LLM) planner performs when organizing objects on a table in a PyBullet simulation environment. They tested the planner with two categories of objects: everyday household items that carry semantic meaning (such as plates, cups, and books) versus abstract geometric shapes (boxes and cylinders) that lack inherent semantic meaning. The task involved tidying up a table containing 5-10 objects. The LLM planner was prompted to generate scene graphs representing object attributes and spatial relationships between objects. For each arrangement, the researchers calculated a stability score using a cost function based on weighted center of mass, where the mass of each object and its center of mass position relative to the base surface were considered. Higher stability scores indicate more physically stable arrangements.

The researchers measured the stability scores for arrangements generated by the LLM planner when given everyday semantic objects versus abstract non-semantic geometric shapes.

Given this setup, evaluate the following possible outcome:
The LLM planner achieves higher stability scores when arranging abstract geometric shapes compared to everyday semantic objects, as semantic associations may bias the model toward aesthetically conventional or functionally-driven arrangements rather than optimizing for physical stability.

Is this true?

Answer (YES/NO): NO